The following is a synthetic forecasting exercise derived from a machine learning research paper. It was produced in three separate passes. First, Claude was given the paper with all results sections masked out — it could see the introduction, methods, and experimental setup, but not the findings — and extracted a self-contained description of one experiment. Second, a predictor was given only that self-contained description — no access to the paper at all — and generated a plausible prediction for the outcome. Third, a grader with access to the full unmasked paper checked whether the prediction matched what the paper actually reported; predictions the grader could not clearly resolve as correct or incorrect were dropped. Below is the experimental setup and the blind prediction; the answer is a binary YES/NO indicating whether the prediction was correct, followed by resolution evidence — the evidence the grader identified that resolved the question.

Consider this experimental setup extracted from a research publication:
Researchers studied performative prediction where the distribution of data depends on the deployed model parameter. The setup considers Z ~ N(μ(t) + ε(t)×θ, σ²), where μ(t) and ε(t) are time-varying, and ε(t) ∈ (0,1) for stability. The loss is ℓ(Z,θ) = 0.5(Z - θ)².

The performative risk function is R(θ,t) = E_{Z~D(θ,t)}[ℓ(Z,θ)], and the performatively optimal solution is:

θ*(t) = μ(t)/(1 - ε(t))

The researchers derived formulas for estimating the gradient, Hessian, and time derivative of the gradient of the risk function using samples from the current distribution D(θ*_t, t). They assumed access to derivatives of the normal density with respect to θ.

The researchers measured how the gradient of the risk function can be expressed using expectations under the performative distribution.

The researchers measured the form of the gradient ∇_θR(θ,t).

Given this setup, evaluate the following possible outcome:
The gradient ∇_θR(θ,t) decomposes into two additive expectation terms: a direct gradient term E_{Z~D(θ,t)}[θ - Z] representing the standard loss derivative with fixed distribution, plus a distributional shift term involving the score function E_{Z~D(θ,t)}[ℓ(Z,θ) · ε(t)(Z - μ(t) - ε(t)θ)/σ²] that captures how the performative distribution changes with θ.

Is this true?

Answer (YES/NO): YES